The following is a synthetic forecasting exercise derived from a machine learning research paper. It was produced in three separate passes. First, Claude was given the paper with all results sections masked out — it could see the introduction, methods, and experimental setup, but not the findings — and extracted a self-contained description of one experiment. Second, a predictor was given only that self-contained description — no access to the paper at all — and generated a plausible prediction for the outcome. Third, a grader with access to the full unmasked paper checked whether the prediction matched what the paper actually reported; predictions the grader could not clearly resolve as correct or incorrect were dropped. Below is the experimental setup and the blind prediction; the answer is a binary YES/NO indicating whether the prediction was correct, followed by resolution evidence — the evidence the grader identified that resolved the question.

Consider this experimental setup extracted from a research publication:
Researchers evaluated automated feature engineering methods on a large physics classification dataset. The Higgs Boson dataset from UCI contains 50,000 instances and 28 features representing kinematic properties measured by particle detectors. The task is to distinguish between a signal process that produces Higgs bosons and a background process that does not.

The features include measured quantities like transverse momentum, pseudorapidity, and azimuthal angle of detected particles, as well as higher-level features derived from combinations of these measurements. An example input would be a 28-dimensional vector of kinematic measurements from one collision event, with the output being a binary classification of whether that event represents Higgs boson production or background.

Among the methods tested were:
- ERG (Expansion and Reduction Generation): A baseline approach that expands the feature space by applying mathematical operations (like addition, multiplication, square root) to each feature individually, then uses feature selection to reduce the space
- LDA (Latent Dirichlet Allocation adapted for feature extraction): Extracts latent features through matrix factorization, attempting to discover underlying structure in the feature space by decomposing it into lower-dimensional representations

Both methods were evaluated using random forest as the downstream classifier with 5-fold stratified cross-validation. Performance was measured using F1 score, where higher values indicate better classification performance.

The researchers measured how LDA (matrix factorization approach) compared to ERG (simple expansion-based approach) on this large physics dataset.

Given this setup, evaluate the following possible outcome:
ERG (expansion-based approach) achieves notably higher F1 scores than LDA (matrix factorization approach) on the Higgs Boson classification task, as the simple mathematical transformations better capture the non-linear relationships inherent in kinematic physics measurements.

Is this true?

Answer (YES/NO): YES